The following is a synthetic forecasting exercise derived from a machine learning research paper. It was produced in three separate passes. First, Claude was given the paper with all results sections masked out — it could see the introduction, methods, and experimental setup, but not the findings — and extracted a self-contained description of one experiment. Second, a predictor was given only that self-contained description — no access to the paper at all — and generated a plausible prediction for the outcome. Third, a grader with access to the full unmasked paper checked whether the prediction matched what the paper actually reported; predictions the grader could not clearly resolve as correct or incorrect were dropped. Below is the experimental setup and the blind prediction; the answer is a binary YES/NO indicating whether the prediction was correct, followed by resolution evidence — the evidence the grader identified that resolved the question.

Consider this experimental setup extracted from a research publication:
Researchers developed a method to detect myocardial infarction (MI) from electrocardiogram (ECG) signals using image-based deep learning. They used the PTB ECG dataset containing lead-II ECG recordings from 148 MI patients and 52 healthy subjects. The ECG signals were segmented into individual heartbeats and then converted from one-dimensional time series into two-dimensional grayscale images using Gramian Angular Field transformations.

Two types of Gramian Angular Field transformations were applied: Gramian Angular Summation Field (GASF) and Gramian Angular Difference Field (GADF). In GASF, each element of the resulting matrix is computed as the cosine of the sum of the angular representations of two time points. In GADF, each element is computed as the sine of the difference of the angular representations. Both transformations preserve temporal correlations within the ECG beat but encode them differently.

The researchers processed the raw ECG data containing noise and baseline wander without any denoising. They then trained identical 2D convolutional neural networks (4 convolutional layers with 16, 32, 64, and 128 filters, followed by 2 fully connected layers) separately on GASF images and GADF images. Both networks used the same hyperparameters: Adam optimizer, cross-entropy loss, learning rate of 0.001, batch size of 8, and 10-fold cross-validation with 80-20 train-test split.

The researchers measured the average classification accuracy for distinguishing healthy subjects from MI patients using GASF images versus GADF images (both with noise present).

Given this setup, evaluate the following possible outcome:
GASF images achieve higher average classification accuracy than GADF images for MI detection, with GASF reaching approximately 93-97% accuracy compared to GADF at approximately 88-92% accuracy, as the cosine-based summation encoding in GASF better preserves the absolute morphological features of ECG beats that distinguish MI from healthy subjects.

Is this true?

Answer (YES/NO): NO